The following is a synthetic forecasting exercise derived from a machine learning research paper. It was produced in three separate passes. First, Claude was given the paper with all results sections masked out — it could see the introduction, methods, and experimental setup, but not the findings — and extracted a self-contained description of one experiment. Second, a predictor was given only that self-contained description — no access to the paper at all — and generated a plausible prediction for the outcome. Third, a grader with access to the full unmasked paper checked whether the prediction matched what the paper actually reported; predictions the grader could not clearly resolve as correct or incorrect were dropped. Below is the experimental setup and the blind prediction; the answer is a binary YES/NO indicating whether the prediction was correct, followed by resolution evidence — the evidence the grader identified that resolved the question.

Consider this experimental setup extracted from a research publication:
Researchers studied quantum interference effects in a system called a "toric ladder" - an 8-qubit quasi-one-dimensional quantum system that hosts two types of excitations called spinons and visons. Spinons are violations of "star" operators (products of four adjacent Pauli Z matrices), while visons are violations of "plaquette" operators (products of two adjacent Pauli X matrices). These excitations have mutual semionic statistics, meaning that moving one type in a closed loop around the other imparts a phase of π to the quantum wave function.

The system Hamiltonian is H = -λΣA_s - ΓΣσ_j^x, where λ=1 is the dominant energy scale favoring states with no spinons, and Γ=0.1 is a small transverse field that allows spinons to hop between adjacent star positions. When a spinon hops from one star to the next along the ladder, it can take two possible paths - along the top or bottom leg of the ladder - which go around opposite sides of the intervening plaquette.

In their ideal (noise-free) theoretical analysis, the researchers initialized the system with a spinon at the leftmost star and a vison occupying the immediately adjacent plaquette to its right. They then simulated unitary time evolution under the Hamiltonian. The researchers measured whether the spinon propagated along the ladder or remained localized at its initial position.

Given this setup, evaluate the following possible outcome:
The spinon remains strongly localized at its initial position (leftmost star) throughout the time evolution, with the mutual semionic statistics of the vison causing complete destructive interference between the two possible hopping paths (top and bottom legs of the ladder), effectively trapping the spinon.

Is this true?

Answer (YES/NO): YES